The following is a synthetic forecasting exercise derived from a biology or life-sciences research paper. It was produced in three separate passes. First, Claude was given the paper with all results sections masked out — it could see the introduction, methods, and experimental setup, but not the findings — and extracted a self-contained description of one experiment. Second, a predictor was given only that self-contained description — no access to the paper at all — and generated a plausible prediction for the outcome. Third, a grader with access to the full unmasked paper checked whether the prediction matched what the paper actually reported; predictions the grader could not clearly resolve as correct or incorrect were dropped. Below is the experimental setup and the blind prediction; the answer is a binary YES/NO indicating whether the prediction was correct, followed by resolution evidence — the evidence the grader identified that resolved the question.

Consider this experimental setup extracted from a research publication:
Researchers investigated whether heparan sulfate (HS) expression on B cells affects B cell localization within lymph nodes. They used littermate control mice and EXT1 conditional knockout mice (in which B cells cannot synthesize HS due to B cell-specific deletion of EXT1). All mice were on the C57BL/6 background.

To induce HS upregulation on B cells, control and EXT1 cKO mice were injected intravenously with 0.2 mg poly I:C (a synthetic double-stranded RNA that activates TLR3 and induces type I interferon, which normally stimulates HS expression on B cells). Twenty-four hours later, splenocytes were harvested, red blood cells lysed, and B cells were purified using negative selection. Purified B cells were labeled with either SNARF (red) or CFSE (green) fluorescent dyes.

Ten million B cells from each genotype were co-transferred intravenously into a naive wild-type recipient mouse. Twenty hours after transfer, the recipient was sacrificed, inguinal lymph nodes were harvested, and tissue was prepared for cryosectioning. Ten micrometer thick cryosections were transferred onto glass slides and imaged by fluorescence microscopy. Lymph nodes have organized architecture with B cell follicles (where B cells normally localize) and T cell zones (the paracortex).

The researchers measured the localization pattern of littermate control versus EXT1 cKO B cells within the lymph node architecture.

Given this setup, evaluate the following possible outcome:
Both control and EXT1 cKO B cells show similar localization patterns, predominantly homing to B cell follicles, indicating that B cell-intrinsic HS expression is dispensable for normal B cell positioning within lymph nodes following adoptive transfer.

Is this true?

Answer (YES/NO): YES